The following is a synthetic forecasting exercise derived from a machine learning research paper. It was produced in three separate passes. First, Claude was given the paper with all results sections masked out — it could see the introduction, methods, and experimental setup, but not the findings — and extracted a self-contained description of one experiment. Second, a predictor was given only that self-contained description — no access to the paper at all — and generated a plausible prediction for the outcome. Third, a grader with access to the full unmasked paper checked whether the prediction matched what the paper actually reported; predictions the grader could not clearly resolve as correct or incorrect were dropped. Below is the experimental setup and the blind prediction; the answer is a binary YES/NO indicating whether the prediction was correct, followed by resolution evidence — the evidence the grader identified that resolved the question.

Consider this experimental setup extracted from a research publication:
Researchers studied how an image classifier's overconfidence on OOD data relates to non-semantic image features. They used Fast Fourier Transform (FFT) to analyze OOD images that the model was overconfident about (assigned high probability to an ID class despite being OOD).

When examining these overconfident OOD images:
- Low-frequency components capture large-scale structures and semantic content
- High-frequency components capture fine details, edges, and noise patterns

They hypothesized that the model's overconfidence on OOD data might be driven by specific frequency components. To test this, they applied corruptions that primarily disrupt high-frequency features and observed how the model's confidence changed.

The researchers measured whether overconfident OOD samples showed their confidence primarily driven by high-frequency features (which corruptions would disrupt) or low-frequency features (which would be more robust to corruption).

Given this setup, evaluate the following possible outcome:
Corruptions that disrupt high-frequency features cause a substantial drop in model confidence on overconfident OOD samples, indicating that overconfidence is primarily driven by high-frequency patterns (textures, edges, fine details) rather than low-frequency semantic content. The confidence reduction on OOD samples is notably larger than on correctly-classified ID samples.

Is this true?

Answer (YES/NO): YES